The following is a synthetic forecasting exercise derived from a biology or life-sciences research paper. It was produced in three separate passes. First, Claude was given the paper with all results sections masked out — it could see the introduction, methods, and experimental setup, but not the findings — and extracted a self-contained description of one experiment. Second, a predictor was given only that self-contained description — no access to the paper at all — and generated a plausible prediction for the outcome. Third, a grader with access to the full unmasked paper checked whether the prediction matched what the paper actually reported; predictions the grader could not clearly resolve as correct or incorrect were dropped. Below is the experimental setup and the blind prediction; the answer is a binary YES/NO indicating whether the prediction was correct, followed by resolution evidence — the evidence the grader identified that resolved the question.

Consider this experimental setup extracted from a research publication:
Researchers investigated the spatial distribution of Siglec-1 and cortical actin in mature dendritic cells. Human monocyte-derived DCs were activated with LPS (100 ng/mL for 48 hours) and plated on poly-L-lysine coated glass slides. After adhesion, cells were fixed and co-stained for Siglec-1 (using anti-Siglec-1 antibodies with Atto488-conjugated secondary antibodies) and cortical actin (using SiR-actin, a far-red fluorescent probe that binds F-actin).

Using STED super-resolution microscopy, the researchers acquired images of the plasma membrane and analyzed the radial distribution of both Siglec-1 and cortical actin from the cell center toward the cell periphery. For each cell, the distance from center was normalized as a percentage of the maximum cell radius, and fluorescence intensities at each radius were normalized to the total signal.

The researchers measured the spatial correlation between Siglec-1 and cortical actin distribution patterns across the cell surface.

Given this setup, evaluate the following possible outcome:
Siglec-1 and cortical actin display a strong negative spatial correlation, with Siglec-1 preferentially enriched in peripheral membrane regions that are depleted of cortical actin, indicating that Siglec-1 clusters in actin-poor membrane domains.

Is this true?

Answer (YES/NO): NO